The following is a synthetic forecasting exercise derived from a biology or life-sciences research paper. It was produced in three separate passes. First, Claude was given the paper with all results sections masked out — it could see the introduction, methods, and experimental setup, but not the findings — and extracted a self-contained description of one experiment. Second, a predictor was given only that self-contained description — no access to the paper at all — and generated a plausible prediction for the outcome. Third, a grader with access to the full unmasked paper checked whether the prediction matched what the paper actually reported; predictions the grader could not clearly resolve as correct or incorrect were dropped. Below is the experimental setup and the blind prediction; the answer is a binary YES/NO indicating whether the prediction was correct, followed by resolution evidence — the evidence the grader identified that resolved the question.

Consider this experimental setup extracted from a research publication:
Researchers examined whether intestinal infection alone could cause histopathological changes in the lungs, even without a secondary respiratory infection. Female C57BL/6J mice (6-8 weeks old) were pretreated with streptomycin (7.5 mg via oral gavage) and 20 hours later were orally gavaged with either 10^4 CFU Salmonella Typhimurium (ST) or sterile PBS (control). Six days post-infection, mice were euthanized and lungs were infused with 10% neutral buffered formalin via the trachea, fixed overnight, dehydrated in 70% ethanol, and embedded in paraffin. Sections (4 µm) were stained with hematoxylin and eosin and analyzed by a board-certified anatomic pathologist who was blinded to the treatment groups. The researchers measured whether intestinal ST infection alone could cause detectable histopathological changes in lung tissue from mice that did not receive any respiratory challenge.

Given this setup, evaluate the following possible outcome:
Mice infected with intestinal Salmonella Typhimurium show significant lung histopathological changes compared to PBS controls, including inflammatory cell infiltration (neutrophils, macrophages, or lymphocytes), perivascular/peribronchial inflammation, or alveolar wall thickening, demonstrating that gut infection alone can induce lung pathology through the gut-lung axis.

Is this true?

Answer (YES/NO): NO